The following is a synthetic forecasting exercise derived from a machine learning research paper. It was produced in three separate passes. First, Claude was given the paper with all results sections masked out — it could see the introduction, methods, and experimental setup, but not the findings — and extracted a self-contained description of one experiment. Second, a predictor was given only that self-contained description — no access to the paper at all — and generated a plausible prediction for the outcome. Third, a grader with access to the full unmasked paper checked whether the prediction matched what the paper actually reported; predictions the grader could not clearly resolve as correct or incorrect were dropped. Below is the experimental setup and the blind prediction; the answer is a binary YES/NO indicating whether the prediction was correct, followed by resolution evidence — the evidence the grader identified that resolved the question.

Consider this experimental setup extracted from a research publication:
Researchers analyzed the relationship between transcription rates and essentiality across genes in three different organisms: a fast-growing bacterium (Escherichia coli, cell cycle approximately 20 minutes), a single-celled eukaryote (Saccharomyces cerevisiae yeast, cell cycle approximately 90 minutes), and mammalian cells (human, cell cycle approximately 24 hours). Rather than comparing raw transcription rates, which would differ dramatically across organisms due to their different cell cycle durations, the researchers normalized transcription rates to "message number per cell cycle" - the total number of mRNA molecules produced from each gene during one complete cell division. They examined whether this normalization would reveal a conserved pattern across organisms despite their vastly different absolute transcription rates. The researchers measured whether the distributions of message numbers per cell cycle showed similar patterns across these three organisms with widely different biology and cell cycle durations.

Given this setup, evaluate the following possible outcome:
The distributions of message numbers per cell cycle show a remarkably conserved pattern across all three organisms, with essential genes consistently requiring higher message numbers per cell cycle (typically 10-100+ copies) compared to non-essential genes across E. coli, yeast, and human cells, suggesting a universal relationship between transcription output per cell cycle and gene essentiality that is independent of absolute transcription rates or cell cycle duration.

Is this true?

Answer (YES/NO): NO